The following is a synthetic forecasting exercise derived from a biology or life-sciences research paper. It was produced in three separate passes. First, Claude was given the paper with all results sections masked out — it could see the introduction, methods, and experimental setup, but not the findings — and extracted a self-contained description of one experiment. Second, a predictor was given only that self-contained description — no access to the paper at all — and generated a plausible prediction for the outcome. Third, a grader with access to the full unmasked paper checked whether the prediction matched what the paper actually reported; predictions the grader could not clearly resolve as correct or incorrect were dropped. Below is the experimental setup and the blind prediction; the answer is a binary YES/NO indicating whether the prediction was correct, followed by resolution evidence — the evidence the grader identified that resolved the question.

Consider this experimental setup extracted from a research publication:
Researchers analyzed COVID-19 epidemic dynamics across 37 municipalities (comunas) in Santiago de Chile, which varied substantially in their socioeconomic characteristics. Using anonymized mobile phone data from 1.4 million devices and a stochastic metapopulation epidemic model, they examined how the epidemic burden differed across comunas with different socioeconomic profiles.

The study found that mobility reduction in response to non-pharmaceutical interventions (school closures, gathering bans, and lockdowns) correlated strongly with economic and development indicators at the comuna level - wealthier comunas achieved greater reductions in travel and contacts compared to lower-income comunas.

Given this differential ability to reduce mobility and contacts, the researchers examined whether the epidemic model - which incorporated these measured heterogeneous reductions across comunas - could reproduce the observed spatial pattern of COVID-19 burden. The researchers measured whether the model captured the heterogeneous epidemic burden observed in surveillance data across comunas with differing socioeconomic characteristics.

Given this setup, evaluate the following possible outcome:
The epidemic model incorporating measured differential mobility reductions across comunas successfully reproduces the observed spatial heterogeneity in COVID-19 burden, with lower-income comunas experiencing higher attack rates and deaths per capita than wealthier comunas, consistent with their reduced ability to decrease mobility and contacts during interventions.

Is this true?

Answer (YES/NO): YES